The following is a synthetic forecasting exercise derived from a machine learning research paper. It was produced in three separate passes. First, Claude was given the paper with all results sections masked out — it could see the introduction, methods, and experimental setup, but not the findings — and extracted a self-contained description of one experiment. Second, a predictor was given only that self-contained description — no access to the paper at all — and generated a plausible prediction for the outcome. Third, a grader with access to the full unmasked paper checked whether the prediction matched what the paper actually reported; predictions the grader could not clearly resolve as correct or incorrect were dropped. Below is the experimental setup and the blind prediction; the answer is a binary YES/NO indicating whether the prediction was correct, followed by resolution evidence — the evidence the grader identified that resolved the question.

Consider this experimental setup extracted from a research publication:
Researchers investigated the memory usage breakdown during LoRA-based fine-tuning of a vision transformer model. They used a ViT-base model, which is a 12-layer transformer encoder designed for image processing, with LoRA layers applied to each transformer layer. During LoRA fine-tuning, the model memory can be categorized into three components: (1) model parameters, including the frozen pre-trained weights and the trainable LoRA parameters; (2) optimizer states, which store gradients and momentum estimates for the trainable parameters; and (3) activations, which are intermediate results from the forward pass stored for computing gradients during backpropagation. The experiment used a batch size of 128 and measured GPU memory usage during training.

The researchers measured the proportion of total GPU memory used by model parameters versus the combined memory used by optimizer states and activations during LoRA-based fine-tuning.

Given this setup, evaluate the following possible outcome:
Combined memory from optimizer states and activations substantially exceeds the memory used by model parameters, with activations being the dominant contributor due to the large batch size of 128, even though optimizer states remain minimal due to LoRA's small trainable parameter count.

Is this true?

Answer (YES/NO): YES